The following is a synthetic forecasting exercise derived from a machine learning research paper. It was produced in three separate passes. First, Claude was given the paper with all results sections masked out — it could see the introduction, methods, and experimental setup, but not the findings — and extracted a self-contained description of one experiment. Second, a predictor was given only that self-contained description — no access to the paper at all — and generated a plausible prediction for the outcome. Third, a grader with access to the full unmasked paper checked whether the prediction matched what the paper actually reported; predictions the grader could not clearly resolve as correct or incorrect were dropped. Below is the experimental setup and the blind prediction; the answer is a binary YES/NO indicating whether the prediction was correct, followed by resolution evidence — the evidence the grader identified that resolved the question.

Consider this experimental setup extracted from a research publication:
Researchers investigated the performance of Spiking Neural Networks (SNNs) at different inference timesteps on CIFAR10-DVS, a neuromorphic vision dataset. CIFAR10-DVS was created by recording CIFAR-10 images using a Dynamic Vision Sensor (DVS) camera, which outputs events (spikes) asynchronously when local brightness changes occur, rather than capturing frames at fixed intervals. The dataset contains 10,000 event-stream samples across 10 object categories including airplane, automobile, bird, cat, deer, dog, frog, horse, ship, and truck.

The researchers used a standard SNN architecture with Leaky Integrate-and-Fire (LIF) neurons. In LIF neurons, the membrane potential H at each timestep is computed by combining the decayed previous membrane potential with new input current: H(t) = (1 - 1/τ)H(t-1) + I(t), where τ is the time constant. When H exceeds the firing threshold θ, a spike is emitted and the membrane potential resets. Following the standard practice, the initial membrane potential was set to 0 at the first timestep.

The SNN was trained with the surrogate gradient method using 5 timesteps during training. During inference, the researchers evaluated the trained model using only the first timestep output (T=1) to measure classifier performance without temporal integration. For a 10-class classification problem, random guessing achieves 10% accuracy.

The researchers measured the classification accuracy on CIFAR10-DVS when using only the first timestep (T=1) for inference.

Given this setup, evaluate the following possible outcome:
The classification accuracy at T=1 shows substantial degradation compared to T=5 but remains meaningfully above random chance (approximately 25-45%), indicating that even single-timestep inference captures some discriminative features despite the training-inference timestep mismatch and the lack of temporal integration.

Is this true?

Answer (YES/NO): NO